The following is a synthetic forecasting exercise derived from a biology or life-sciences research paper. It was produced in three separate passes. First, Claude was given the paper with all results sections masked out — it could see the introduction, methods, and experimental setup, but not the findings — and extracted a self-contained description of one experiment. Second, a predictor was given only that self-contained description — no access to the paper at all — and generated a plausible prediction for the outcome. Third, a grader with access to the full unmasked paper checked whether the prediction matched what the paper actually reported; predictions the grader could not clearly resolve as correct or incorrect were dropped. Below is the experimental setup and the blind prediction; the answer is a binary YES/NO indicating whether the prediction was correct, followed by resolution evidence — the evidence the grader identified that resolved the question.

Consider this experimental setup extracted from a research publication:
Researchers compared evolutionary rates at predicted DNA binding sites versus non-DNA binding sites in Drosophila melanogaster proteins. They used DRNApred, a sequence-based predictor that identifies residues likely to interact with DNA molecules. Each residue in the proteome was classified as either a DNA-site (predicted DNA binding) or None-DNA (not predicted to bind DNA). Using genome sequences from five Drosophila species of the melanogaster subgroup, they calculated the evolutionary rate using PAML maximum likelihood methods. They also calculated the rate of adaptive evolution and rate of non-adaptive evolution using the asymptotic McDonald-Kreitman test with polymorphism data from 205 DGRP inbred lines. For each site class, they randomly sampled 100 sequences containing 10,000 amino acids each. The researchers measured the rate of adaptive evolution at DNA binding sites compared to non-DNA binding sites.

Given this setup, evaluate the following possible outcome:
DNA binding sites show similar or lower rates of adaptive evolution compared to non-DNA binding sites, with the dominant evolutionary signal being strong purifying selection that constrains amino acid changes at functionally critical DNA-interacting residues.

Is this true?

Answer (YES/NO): NO